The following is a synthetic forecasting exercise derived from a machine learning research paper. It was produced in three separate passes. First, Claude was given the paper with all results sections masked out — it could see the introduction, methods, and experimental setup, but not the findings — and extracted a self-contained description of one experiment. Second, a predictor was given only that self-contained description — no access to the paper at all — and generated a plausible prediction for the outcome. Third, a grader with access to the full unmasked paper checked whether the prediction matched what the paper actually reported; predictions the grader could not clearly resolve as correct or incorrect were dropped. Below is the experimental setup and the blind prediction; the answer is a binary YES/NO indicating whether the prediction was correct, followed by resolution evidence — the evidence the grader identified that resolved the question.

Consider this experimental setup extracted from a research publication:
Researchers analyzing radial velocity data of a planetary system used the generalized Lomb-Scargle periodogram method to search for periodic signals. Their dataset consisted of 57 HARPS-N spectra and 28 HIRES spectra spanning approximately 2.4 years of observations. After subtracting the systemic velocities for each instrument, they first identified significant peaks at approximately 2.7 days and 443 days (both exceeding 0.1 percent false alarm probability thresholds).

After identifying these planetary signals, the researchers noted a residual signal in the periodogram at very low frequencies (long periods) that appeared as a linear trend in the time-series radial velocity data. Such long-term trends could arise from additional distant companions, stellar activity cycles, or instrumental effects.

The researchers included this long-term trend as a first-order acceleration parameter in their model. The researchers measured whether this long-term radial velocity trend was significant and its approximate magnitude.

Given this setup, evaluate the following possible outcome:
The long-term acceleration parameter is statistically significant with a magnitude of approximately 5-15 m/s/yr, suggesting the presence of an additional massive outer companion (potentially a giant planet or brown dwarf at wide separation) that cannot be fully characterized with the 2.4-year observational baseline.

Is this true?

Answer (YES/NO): NO